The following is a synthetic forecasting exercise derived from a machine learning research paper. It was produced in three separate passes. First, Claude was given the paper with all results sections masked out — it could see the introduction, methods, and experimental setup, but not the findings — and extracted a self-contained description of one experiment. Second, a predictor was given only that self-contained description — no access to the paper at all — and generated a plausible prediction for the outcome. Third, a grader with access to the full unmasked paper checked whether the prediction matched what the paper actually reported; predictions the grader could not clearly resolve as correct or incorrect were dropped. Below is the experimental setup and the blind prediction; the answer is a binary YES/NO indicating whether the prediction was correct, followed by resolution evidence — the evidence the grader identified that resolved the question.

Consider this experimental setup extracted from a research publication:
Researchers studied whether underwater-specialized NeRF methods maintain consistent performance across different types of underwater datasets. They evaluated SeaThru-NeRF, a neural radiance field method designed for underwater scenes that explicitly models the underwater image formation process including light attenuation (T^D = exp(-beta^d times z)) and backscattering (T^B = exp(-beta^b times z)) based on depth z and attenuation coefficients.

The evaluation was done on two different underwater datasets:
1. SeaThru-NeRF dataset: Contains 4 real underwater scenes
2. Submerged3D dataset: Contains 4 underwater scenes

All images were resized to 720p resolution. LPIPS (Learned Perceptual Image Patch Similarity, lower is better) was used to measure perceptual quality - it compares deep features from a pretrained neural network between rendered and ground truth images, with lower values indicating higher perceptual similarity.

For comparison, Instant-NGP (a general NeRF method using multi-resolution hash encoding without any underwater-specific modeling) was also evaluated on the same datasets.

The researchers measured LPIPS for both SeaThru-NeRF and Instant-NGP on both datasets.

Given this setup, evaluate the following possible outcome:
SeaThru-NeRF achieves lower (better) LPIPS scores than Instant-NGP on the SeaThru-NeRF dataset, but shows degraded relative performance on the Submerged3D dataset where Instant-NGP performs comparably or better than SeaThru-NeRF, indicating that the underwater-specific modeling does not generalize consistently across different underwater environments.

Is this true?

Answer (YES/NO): YES